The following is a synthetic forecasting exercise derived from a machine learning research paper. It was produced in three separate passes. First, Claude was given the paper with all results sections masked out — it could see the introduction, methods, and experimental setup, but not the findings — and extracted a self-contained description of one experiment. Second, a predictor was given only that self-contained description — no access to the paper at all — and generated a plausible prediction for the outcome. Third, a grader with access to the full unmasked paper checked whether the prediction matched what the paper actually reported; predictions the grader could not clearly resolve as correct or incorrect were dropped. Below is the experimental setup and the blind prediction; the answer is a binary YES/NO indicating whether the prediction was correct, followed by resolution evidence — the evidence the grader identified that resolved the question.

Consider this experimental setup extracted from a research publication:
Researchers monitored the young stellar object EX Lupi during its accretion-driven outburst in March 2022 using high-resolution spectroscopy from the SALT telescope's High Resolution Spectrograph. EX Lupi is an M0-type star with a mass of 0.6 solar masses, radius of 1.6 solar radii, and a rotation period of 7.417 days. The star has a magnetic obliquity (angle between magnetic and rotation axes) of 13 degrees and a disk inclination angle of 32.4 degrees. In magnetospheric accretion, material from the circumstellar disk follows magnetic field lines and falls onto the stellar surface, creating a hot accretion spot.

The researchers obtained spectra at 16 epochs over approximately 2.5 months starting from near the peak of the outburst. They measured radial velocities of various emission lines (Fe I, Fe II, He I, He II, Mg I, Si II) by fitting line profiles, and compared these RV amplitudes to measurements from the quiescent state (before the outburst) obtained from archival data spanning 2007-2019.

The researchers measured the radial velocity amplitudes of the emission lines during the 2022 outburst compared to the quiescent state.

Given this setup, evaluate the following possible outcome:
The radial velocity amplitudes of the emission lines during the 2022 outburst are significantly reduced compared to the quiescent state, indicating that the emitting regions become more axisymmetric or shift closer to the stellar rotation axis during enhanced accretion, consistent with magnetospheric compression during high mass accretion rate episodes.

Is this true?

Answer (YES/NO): NO